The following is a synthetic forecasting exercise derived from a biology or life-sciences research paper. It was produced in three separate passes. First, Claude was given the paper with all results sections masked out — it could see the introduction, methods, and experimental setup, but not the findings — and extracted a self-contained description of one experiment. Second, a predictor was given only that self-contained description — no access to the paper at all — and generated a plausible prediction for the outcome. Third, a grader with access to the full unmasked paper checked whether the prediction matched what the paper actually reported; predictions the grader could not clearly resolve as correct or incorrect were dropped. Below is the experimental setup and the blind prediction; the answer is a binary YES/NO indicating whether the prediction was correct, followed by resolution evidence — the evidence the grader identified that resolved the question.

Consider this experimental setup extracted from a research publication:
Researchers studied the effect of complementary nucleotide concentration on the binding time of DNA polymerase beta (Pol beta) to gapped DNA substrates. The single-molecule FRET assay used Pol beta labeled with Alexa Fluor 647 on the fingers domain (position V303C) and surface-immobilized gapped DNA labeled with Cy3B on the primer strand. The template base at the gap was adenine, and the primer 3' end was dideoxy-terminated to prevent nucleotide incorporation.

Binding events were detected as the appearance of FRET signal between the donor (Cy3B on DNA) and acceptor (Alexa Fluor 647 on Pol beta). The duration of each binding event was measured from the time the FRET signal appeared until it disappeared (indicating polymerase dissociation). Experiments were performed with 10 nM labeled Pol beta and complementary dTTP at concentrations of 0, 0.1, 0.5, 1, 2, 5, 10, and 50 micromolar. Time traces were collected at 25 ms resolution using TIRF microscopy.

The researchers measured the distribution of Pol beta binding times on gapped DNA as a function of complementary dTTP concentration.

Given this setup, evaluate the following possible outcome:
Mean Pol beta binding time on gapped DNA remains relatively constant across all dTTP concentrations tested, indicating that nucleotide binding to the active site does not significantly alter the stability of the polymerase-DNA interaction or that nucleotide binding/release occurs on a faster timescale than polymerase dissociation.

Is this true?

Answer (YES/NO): NO